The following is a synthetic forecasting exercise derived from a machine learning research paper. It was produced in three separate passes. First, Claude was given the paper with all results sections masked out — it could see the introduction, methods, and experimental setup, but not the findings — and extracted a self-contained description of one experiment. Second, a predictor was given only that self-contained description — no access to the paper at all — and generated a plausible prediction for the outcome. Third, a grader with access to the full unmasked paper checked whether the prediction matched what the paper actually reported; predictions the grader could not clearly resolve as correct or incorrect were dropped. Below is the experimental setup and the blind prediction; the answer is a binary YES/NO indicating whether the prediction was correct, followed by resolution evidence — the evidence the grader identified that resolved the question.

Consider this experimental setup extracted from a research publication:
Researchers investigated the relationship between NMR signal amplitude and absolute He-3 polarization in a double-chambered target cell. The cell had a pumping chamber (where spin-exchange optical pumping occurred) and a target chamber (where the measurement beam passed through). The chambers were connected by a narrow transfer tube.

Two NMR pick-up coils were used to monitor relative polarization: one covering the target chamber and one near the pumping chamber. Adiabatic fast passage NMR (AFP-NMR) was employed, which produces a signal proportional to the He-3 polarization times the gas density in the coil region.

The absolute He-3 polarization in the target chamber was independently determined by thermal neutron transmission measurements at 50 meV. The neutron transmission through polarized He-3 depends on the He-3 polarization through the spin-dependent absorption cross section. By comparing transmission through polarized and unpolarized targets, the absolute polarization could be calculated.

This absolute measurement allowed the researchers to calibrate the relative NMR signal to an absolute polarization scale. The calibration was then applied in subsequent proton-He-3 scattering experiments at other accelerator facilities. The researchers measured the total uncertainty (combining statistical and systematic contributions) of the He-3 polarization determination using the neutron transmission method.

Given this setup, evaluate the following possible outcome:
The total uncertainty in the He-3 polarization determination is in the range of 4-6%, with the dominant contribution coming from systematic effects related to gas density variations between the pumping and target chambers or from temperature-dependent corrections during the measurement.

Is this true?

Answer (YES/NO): NO